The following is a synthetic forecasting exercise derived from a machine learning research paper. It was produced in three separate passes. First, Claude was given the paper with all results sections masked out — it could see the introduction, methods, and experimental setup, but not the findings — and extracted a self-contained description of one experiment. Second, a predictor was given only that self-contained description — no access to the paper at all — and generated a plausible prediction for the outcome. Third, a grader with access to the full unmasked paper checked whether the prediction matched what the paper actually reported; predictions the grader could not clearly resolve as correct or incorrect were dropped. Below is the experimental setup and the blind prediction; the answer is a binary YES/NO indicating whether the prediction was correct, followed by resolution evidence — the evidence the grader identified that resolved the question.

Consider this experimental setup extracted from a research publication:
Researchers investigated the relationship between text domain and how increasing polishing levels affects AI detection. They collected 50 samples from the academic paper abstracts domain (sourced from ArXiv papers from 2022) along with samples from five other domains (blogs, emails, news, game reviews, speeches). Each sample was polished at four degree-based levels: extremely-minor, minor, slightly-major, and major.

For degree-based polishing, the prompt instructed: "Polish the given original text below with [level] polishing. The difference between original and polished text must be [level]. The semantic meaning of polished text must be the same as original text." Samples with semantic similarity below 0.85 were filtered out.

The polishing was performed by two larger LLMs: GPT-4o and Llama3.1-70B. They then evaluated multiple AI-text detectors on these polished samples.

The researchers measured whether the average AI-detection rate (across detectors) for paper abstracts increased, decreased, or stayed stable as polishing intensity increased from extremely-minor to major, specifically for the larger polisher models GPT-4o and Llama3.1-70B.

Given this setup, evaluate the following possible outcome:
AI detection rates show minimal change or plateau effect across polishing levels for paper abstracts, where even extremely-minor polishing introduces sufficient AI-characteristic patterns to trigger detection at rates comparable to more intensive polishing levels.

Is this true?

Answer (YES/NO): NO